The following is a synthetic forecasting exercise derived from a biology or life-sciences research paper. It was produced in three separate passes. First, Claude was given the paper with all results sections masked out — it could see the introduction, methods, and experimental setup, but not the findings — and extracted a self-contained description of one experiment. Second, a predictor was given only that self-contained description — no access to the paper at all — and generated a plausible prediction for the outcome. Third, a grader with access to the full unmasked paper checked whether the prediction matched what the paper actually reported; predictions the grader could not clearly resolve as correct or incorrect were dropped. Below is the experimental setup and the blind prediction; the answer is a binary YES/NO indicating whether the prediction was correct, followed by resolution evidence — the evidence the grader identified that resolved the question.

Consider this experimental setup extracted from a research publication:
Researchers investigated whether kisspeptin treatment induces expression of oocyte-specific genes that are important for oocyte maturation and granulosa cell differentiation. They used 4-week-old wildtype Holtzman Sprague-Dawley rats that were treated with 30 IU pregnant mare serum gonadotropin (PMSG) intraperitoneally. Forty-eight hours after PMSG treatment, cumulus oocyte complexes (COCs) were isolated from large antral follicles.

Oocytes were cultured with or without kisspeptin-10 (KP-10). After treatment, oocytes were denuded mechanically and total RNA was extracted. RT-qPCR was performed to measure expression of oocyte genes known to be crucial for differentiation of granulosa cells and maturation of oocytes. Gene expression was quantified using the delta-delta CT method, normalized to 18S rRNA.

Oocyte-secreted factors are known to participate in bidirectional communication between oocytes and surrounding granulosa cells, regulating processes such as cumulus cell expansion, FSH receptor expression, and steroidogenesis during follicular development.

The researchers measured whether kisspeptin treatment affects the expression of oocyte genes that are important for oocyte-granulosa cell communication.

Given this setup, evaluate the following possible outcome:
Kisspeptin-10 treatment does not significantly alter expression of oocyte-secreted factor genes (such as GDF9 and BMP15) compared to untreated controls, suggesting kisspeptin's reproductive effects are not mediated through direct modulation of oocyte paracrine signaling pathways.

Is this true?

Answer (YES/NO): NO